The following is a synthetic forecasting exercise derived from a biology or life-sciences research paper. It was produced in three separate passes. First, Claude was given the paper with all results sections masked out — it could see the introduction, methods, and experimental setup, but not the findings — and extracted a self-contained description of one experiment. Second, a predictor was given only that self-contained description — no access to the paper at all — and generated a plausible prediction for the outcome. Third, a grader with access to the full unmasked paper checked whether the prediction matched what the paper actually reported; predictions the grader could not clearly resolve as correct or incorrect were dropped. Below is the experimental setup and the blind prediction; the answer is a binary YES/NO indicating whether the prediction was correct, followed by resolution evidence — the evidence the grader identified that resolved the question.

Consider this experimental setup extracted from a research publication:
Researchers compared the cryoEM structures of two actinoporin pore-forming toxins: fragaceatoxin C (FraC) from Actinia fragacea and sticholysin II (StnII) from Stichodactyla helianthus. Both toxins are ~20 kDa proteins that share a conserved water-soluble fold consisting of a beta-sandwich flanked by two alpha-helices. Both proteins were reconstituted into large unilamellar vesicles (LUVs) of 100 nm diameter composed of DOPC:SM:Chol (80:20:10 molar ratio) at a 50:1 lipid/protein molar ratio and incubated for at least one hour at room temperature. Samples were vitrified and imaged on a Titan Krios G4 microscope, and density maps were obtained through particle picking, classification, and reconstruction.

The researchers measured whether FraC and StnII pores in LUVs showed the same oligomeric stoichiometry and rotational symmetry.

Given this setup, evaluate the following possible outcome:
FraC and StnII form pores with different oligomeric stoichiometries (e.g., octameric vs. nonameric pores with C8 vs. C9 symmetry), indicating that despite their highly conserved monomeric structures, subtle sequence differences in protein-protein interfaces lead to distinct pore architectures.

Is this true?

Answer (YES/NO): NO